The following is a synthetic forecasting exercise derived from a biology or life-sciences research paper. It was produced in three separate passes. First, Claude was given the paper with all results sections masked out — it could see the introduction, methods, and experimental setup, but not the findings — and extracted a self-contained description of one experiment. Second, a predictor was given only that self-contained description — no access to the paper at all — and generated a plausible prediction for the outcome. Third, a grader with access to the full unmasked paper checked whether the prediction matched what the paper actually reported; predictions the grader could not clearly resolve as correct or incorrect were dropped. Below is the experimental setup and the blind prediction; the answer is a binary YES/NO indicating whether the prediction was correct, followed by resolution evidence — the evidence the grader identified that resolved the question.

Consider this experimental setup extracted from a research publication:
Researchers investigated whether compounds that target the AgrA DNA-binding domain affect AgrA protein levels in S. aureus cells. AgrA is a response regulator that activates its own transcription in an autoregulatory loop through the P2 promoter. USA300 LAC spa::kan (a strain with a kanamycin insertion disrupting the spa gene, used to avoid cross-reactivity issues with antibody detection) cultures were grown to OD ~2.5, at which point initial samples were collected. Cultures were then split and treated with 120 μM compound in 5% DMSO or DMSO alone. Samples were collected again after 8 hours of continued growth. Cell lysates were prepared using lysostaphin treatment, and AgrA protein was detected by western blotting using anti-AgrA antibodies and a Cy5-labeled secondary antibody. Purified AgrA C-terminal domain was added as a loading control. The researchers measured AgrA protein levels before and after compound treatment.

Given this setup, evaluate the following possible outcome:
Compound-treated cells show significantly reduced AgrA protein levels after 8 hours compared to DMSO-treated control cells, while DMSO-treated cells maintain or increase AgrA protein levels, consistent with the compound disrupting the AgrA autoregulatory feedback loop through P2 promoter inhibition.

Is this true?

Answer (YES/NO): YES